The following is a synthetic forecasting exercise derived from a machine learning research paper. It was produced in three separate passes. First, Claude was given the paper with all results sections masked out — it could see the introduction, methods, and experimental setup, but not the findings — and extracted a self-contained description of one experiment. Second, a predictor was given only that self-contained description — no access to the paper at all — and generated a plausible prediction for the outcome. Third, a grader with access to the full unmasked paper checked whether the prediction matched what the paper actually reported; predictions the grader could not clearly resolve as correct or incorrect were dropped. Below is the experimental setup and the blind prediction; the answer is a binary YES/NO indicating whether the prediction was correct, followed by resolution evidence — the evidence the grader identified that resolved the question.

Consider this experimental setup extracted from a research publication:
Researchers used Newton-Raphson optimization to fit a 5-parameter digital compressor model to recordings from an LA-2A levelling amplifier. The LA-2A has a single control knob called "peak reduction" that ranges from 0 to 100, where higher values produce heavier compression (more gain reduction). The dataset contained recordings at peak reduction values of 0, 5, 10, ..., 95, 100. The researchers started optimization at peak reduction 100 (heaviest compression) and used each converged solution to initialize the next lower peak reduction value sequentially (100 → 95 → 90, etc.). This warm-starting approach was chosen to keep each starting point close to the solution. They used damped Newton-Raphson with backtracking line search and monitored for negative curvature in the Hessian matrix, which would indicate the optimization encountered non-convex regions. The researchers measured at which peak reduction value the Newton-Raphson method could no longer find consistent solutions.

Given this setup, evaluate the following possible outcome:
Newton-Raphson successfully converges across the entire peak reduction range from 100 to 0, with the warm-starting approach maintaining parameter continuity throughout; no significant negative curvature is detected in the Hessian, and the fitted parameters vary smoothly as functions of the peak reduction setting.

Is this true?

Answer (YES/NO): NO